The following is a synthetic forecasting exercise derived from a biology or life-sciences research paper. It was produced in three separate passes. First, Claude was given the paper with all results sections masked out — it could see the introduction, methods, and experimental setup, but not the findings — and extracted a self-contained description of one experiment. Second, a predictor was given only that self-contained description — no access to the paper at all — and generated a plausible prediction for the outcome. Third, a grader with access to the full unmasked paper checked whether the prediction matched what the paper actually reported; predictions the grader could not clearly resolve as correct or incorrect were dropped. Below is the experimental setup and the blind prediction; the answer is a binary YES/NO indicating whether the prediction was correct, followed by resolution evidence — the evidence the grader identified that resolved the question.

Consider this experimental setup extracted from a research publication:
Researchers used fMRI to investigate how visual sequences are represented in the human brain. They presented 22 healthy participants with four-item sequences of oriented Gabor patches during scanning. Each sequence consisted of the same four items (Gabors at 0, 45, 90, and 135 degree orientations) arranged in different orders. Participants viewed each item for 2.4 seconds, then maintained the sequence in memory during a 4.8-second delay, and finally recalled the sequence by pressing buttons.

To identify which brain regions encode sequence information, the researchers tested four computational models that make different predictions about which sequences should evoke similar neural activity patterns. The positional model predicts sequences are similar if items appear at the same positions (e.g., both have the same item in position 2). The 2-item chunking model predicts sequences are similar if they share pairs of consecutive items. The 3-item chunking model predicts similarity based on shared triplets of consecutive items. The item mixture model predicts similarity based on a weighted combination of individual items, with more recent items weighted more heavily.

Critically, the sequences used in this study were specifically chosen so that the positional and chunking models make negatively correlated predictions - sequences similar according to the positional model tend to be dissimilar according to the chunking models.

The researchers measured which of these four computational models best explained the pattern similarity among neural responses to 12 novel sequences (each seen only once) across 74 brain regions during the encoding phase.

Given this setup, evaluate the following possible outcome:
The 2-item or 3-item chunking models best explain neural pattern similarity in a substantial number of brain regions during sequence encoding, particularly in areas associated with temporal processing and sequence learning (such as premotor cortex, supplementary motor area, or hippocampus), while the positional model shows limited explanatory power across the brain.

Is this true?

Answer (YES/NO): NO